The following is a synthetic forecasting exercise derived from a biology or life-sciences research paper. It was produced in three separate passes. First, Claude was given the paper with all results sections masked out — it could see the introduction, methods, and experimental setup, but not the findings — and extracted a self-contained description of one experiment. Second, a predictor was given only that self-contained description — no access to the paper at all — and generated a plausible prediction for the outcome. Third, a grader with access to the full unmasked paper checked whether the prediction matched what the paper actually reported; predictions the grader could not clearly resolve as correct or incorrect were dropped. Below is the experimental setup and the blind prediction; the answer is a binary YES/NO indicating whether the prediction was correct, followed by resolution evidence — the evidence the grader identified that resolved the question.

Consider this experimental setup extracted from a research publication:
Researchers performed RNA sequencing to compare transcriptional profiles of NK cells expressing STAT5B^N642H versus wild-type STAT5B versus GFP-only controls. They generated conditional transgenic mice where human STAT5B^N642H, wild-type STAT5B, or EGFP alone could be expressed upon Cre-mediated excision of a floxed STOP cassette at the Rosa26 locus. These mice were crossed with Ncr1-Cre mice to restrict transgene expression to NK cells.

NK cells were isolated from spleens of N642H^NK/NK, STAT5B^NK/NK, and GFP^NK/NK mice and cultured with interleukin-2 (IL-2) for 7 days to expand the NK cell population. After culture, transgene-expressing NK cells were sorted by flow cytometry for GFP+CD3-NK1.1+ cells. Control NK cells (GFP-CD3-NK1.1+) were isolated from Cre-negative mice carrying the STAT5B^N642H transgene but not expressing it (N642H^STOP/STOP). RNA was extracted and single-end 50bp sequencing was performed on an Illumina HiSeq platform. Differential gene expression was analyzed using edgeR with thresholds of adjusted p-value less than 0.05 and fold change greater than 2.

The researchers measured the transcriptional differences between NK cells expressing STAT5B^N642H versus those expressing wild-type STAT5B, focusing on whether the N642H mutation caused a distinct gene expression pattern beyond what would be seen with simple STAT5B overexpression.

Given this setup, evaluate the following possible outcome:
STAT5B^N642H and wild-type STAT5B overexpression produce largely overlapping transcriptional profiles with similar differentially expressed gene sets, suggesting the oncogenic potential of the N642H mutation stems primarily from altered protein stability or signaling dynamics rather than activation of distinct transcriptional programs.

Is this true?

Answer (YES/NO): NO